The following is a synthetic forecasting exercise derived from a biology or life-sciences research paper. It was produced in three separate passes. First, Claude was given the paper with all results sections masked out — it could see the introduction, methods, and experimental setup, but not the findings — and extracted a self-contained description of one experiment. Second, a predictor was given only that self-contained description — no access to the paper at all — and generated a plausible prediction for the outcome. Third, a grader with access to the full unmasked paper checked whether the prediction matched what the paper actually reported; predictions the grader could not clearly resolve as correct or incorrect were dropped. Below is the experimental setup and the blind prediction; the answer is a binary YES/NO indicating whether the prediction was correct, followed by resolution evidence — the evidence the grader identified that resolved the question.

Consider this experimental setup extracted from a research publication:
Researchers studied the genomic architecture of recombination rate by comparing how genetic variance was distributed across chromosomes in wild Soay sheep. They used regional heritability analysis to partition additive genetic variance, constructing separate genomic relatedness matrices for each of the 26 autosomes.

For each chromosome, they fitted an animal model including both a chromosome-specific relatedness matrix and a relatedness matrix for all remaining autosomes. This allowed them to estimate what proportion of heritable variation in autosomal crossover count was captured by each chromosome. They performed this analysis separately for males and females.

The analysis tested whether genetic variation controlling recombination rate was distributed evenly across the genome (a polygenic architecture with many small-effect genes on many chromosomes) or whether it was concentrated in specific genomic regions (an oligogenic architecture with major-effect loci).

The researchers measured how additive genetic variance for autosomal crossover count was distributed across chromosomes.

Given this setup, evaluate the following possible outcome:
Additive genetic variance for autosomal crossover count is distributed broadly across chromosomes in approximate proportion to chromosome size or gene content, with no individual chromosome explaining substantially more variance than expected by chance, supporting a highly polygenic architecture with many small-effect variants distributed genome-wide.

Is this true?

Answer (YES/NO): NO